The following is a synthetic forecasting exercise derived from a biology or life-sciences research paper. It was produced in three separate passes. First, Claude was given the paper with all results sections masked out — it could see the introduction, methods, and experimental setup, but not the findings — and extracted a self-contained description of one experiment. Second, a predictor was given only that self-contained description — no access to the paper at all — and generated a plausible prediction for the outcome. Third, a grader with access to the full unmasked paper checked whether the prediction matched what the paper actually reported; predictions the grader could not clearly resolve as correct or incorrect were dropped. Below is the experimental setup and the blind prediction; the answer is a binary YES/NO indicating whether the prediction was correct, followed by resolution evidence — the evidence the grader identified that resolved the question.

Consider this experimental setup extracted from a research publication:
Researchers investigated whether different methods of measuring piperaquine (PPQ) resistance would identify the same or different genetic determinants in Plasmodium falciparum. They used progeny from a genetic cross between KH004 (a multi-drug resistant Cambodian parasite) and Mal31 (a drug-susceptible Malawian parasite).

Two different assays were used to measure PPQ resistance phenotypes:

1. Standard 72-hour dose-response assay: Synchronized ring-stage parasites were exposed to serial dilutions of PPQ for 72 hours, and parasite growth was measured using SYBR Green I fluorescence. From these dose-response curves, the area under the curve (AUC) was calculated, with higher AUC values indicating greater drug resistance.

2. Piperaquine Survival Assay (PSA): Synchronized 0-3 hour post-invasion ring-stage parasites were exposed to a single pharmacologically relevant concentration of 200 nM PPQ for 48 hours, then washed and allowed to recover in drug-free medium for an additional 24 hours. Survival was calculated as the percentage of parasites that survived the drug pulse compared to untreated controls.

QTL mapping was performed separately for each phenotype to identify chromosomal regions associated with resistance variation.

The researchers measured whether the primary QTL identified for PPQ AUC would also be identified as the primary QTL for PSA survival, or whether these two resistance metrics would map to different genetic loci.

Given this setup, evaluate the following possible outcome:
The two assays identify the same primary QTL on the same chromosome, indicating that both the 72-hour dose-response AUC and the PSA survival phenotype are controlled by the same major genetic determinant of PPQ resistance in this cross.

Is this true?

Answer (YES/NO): YES